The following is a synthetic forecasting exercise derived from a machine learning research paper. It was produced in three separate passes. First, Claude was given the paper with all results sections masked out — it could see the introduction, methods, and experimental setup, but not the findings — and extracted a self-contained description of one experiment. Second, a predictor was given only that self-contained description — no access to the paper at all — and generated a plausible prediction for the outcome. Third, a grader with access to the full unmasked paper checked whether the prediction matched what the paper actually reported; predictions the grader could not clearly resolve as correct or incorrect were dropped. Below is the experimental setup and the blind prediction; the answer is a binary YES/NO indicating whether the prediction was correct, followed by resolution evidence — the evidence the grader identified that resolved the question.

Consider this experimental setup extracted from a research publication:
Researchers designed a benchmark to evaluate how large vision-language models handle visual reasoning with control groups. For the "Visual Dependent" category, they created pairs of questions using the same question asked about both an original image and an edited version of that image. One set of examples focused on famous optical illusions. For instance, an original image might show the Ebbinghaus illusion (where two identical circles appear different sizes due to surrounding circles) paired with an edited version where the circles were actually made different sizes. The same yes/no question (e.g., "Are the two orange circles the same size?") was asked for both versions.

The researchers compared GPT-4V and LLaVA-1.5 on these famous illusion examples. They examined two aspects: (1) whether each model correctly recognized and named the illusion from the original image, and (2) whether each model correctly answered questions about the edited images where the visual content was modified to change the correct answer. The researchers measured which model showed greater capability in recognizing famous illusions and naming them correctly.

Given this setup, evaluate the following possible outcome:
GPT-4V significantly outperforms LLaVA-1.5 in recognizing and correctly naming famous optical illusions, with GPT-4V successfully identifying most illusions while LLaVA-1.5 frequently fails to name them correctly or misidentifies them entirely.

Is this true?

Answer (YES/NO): YES